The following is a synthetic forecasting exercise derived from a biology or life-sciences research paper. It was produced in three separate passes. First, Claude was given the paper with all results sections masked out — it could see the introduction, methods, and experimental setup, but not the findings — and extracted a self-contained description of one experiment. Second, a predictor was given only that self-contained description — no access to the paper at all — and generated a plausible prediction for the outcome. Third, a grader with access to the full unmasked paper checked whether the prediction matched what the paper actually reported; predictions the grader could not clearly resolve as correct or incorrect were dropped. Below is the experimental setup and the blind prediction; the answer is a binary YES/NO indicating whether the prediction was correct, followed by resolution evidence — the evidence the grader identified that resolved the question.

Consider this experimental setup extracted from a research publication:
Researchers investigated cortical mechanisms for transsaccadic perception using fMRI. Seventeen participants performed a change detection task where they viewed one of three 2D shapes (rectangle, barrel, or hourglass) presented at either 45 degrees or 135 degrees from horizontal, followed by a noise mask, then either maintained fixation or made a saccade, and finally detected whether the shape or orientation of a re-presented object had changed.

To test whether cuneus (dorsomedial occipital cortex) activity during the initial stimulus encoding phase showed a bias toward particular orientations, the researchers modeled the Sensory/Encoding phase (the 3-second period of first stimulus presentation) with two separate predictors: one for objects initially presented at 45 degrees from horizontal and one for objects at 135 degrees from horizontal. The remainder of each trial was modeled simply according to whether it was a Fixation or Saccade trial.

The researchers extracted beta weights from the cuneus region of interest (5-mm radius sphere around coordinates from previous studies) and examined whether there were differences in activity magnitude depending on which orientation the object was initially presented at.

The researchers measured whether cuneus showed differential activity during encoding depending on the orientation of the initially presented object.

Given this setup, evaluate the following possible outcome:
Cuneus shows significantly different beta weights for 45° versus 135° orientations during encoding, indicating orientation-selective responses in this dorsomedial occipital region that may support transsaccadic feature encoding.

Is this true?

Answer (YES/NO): NO